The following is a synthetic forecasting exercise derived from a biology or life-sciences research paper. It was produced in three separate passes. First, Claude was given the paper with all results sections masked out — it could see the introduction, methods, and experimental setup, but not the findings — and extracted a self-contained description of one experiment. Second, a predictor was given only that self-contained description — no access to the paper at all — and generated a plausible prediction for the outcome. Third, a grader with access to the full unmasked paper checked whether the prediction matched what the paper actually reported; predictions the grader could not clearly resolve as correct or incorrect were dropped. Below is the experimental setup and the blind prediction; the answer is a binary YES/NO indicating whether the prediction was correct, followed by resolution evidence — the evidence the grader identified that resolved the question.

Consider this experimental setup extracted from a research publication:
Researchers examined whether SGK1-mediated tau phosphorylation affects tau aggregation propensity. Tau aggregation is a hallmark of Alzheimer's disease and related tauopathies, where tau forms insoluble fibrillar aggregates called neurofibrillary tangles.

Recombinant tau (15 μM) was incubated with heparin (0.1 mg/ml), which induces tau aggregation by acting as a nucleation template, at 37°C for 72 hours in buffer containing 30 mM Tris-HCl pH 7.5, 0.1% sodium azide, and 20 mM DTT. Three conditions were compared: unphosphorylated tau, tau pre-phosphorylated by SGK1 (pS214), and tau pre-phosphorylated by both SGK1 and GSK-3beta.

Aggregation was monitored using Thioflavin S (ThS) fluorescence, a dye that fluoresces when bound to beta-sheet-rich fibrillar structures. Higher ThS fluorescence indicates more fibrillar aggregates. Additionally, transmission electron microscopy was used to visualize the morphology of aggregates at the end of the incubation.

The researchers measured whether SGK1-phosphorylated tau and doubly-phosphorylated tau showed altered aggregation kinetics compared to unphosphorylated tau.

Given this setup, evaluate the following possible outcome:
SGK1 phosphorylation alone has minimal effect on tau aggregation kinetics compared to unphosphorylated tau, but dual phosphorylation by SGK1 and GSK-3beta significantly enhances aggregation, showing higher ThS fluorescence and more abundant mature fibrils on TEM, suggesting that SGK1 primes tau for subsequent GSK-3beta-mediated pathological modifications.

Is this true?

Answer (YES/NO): YES